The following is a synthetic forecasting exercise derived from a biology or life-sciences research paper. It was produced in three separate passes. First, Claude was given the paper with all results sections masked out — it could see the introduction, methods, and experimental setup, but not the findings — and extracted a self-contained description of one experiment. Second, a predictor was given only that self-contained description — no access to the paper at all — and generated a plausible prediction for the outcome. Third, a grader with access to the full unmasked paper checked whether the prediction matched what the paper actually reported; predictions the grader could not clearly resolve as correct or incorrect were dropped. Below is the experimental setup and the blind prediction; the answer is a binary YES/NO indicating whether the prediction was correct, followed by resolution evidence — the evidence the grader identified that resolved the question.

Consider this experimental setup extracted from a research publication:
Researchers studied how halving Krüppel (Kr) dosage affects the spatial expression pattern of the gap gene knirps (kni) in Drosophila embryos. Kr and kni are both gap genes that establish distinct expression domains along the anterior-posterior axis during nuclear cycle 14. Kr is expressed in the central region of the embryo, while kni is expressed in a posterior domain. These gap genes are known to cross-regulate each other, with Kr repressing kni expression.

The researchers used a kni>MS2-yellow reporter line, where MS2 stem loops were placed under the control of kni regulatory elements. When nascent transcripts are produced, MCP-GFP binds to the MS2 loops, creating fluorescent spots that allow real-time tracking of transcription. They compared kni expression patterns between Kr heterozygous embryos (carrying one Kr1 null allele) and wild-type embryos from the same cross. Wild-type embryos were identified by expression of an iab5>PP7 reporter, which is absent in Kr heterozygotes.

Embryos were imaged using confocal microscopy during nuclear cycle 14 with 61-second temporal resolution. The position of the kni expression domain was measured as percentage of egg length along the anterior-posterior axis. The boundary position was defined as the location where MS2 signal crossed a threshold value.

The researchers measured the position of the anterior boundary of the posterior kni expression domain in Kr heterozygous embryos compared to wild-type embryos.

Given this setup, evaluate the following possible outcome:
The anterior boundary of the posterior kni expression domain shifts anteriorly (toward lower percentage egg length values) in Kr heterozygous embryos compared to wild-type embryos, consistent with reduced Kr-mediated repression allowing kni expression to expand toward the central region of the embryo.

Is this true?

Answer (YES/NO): YES